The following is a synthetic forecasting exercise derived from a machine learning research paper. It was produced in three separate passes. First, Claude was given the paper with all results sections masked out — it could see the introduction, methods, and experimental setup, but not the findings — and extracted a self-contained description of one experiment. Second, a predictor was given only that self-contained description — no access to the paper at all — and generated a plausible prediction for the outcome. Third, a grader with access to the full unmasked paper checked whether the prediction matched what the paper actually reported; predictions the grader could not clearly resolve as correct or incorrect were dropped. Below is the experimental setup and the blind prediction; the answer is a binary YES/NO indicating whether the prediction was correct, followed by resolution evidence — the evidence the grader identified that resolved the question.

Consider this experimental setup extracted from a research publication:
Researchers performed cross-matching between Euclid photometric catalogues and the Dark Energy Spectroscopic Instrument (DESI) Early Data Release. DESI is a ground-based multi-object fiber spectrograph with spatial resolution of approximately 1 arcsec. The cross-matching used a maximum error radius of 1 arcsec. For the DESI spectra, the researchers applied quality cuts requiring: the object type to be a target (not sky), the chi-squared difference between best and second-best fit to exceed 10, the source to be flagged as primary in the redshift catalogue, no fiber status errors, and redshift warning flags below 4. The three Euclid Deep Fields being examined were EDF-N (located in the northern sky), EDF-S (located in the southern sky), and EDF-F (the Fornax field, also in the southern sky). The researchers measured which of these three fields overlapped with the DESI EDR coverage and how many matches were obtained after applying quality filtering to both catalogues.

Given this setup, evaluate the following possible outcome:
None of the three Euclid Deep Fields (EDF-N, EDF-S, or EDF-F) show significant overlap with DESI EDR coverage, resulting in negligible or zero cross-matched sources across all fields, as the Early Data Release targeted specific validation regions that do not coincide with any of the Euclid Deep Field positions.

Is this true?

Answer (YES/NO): NO